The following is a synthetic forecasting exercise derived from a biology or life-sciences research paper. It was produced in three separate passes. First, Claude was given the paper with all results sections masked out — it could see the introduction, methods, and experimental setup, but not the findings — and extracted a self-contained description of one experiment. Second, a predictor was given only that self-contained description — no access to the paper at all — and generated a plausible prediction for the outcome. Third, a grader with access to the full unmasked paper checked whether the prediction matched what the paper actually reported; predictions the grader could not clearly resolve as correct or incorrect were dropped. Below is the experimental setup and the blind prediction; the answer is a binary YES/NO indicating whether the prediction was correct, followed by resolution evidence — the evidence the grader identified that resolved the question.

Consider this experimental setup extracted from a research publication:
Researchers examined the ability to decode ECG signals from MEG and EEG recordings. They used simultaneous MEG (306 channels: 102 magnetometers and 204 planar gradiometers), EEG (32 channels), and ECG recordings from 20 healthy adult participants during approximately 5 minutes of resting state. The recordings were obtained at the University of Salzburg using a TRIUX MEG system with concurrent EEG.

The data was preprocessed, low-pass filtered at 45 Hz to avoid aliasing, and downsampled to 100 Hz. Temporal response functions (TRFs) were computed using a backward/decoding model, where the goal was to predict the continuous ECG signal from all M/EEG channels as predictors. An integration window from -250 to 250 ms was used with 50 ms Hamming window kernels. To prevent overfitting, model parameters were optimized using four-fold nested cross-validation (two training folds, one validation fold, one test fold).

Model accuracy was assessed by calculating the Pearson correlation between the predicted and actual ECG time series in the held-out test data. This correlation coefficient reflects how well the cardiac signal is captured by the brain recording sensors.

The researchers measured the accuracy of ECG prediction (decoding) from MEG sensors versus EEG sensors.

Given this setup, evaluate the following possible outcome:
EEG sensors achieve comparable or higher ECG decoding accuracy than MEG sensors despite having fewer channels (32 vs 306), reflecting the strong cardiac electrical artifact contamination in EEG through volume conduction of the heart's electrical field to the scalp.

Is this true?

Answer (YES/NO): YES